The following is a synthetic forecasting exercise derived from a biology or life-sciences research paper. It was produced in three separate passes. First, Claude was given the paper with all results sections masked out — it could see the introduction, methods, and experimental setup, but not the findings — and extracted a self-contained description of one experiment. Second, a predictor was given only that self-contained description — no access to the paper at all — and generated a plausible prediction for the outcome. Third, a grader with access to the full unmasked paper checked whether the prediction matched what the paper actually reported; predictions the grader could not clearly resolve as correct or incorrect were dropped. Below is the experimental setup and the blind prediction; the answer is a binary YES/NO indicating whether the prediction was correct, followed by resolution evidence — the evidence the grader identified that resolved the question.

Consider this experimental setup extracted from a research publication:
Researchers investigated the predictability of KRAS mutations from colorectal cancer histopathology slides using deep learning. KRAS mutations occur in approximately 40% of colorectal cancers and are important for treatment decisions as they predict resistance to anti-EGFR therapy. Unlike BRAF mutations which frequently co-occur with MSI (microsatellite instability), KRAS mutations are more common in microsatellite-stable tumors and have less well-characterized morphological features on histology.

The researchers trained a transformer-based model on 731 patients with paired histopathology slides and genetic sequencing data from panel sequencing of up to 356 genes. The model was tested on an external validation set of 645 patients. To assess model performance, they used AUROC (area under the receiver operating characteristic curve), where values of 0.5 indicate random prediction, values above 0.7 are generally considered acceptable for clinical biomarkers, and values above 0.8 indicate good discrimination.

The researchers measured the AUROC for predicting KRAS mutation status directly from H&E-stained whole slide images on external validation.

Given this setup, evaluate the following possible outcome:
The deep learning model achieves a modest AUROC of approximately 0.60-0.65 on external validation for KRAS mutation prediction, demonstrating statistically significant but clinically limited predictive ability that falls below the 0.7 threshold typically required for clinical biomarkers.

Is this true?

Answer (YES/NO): YES